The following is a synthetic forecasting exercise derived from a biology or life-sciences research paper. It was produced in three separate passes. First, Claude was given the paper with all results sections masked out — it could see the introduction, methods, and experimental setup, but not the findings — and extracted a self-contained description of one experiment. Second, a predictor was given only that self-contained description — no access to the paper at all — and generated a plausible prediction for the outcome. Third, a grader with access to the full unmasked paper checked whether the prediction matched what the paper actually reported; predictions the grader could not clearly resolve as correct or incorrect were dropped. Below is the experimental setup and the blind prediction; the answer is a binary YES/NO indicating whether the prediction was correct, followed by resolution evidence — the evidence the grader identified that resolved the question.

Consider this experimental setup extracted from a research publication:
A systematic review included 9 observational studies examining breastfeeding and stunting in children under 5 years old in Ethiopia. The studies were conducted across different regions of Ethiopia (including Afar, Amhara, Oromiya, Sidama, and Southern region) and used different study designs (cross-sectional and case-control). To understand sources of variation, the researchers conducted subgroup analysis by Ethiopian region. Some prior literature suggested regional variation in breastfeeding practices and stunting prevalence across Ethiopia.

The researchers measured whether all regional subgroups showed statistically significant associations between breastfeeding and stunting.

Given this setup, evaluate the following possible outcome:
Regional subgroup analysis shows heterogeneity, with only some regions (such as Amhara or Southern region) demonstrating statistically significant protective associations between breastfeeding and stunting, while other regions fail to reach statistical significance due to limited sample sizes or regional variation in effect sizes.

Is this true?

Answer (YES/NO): NO